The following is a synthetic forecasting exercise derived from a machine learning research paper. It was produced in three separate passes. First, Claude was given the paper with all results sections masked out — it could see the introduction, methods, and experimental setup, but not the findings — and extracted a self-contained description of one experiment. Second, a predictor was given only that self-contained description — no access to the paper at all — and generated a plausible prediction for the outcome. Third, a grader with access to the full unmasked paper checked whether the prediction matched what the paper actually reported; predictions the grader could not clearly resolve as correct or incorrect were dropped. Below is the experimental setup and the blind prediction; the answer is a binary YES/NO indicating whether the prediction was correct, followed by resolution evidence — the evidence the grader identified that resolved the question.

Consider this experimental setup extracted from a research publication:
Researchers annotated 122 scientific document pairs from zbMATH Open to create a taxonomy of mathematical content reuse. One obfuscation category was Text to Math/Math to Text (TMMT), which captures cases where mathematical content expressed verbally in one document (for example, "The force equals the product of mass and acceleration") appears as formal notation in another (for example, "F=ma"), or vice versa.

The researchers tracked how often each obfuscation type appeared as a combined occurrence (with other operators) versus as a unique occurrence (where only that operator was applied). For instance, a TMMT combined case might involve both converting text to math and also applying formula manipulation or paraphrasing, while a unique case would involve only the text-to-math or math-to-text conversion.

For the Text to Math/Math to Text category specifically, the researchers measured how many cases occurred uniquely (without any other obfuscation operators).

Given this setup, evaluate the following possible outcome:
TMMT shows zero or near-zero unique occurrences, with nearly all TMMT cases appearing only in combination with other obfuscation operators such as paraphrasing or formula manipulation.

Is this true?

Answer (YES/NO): YES